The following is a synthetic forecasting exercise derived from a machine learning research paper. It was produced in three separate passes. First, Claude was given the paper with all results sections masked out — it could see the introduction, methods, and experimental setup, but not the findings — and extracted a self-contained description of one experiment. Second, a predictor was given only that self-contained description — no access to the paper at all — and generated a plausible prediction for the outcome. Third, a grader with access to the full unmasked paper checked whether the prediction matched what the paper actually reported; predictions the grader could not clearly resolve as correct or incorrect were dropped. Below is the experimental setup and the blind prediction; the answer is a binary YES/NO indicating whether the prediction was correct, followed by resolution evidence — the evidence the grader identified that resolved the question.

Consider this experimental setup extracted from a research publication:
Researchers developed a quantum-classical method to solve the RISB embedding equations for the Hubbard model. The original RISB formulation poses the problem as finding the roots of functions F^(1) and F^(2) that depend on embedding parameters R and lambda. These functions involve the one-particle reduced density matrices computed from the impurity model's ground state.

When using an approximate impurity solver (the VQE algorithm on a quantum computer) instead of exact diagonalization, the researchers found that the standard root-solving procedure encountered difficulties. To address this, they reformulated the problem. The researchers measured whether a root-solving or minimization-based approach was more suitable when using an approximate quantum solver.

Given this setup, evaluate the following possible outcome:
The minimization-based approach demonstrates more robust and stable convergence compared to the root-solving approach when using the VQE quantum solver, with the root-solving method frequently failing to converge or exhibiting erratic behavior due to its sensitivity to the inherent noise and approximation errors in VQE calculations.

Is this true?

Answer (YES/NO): YES